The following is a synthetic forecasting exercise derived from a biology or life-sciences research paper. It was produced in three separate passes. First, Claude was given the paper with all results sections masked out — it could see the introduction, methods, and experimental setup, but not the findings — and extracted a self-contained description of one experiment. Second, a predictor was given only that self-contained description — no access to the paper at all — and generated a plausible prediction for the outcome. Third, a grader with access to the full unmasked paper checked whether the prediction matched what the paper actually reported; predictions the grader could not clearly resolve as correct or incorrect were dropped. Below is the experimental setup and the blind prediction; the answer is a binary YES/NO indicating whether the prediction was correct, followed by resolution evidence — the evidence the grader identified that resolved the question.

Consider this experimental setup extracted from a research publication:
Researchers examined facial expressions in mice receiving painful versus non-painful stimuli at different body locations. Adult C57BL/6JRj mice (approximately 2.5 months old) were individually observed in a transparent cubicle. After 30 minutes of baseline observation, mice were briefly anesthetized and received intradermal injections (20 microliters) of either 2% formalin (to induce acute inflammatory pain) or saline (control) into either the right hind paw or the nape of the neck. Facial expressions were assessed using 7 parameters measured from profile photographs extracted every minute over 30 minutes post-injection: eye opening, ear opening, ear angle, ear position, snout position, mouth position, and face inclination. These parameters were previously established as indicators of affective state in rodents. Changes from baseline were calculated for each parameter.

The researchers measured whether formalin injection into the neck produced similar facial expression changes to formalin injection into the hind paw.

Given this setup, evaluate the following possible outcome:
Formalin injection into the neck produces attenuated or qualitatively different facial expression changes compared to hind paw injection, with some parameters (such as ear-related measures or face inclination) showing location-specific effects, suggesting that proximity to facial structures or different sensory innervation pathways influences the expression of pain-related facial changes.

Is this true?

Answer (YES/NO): NO